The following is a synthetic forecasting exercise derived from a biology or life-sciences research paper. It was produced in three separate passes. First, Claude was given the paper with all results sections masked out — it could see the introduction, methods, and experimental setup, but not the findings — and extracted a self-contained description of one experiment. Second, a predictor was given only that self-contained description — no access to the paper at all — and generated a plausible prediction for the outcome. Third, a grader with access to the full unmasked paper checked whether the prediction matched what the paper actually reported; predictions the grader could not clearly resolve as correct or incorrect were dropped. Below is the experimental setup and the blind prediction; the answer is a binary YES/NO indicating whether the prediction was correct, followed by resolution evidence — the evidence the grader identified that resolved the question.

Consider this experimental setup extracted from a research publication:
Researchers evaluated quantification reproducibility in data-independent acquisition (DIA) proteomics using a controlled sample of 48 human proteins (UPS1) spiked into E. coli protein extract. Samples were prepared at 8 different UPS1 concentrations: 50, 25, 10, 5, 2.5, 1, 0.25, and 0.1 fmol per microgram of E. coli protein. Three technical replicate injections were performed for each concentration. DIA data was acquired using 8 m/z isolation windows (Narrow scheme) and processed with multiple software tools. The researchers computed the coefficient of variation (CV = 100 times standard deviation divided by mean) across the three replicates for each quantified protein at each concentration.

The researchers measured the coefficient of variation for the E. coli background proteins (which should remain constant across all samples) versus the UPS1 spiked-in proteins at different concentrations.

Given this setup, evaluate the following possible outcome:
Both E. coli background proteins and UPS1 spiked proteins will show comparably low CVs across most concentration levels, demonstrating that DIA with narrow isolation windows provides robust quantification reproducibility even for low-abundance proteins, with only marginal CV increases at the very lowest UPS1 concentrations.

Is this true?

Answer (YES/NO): NO